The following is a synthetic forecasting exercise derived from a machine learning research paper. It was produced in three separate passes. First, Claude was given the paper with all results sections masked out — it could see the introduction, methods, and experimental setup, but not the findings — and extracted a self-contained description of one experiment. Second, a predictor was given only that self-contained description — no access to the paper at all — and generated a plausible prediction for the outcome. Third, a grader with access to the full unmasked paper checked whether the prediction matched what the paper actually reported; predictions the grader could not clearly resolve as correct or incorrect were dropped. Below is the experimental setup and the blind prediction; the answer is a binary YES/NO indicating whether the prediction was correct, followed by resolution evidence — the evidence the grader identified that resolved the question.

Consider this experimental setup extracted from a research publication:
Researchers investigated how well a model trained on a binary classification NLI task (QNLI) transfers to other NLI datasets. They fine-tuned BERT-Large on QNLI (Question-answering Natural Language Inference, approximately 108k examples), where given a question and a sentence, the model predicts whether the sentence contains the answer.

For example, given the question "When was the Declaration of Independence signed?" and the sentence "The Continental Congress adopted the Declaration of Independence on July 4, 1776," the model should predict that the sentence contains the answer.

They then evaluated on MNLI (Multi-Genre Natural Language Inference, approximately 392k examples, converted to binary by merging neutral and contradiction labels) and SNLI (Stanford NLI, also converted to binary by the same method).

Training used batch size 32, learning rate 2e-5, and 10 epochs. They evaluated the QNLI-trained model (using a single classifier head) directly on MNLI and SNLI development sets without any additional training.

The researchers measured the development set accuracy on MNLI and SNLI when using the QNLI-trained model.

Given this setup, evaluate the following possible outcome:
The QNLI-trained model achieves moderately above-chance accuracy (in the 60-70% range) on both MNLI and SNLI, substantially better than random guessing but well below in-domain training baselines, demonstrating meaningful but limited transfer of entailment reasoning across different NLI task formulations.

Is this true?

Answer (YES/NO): NO